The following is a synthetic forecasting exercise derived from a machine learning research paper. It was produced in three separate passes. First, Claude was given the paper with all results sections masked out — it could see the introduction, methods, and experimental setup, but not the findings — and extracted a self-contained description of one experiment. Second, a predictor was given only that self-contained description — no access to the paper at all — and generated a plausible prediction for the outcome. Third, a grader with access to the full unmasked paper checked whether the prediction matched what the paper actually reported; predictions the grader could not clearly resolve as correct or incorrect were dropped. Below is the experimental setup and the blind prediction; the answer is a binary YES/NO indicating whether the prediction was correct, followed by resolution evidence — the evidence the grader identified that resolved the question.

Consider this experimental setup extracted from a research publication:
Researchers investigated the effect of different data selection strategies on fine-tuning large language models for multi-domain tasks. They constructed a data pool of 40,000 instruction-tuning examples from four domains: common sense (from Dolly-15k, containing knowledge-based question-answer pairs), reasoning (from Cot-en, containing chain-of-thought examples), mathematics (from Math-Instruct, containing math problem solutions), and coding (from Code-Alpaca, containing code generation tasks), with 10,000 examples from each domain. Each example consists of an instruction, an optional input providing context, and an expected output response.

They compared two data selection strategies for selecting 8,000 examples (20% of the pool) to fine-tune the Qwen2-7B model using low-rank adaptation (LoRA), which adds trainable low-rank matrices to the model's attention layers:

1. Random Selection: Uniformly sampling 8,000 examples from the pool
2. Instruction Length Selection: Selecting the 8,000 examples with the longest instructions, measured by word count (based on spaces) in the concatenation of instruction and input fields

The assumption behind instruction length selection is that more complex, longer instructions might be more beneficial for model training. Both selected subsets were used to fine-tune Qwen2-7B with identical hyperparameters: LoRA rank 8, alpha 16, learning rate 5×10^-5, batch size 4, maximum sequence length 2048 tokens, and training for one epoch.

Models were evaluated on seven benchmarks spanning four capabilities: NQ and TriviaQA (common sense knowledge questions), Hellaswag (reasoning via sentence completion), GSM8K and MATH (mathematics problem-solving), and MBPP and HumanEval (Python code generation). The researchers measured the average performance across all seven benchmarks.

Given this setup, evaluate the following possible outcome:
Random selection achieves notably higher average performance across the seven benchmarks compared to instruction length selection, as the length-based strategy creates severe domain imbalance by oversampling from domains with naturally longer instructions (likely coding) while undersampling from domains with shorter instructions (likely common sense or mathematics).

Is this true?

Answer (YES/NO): YES